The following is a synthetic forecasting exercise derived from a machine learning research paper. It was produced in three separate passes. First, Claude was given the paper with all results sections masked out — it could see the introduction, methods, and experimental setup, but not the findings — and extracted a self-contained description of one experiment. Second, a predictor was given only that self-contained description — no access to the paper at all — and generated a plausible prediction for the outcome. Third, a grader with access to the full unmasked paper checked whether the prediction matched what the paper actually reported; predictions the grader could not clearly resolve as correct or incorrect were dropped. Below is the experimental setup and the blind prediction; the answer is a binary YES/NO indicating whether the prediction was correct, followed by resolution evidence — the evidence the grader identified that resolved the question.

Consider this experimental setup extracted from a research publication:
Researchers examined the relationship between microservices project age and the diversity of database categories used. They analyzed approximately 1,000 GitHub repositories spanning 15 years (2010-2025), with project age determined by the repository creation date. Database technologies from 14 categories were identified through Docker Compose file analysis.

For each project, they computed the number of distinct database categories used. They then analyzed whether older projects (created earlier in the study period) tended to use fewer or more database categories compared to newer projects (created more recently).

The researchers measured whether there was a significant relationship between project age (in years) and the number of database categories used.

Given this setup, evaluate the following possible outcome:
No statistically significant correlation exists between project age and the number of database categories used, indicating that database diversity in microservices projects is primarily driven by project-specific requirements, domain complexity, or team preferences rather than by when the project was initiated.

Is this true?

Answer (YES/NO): YES